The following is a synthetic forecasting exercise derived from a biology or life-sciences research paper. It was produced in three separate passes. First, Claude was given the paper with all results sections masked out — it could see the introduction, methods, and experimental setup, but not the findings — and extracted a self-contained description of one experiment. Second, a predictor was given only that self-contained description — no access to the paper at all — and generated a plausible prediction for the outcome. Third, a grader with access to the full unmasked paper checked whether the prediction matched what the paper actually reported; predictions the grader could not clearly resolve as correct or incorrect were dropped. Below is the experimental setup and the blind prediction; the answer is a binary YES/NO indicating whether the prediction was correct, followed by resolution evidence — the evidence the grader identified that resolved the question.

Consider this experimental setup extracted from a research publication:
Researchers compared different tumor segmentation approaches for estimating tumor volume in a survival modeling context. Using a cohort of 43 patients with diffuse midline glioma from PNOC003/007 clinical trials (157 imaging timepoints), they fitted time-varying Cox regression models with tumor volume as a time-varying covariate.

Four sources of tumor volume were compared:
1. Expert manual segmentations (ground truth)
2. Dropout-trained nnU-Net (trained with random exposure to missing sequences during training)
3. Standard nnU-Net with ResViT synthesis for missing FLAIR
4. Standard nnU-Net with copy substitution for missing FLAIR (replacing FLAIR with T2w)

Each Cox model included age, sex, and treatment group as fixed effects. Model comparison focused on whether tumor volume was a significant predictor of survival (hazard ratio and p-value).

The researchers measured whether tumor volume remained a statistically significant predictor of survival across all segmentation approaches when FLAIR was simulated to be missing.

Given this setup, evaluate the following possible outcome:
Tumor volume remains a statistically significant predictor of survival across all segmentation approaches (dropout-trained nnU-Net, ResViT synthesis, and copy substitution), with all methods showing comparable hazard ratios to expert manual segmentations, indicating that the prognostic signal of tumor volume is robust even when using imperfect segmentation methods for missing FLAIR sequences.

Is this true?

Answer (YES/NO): NO